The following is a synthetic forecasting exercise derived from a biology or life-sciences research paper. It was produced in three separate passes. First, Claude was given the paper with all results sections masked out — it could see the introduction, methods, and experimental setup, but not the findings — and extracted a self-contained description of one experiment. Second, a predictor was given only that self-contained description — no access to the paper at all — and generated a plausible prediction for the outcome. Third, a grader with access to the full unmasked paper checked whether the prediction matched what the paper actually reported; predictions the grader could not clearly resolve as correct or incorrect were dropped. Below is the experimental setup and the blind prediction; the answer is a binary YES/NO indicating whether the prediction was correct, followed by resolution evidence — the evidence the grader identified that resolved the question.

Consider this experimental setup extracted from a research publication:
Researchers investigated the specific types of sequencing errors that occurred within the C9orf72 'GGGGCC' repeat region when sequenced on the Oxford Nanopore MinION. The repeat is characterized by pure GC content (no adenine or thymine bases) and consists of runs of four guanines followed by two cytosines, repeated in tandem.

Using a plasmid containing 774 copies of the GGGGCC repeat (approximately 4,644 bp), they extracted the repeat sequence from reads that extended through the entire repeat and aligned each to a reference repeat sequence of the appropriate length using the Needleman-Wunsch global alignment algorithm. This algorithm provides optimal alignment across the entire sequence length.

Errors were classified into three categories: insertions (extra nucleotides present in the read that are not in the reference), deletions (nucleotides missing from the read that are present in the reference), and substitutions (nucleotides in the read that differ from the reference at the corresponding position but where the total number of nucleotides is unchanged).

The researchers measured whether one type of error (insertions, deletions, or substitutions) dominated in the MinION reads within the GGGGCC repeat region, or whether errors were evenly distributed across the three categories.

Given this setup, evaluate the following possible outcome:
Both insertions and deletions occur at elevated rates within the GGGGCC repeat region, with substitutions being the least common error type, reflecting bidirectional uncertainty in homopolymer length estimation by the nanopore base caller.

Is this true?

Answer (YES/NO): NO